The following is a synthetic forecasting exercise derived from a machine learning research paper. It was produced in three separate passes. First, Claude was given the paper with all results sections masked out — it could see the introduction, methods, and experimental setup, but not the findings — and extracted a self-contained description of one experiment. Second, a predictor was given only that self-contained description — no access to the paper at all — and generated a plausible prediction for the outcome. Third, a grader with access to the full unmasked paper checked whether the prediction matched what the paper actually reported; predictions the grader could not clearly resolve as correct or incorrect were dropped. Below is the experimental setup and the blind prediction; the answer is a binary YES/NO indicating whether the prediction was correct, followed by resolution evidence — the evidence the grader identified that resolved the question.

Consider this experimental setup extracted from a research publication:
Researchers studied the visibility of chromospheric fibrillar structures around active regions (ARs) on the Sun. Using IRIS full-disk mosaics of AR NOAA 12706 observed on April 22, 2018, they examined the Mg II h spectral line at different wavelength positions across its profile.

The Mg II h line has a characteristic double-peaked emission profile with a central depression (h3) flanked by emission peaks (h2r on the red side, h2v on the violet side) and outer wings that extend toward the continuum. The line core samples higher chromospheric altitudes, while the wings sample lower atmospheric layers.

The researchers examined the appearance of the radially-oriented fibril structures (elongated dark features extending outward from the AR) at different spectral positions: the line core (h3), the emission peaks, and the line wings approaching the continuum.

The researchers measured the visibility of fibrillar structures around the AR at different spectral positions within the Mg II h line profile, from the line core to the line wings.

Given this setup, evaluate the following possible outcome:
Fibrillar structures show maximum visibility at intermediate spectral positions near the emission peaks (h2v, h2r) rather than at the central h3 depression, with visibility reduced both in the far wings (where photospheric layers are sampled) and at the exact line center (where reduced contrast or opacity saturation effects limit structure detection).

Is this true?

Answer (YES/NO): NO